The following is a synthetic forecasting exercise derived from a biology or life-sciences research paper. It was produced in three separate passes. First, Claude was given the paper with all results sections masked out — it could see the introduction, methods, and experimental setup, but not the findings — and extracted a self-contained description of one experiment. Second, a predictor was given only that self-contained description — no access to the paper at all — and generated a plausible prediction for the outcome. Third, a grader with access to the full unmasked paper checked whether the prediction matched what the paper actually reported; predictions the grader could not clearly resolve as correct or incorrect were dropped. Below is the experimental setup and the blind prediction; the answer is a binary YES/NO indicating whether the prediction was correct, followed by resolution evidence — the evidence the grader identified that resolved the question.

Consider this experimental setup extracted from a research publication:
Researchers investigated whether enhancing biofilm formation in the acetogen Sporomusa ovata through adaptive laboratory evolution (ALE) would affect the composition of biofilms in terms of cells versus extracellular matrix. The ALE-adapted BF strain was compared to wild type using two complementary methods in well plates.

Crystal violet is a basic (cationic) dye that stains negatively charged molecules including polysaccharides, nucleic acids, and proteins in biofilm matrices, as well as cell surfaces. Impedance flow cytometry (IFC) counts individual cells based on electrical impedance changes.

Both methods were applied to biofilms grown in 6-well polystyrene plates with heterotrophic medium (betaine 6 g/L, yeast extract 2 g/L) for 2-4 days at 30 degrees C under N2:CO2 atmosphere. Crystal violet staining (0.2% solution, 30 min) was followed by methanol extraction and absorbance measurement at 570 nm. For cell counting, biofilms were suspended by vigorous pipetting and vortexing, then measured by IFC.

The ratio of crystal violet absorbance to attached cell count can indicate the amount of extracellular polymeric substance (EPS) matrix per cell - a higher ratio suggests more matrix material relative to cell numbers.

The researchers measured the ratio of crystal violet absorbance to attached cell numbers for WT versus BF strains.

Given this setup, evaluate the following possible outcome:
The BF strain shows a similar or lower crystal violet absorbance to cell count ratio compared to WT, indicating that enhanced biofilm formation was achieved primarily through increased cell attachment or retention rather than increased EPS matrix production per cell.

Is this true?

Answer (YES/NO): NO